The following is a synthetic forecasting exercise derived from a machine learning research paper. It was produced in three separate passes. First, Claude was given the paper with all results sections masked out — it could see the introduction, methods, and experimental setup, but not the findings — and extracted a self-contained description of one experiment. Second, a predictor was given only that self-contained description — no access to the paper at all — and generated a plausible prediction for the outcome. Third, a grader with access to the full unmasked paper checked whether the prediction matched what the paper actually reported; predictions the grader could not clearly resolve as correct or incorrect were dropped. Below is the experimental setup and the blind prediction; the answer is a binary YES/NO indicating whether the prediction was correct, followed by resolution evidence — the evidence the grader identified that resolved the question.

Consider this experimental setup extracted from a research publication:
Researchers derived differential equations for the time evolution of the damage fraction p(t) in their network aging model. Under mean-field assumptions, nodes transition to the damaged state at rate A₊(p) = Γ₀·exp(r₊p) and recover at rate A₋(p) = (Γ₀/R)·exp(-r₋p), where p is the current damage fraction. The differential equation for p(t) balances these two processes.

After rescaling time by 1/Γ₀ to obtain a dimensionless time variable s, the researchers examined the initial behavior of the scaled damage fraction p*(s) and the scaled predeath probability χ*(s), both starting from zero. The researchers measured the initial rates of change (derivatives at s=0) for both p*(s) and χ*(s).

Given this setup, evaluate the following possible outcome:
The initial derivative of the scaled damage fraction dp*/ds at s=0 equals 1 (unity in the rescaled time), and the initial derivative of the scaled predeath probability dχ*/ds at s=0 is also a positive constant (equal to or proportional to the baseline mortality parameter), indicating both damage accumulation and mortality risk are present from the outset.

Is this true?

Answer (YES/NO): YES